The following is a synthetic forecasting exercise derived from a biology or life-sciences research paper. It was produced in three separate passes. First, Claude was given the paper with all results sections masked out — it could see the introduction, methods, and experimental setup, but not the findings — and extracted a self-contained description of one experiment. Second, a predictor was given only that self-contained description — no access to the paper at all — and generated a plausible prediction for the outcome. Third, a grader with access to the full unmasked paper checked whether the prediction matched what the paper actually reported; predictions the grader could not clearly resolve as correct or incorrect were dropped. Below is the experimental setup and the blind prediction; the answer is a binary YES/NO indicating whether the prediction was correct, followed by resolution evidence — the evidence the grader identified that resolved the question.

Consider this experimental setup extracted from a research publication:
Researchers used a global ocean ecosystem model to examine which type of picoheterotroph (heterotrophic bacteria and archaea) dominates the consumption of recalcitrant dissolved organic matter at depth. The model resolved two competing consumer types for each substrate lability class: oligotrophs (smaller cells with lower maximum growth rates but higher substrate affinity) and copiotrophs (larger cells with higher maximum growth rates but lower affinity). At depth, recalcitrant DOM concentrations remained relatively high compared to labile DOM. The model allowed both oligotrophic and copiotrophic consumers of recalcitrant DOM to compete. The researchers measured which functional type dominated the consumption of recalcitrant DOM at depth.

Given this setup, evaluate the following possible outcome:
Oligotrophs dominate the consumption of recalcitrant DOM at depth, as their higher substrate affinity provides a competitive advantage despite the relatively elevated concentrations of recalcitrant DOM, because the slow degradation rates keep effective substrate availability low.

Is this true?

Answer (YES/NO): NO